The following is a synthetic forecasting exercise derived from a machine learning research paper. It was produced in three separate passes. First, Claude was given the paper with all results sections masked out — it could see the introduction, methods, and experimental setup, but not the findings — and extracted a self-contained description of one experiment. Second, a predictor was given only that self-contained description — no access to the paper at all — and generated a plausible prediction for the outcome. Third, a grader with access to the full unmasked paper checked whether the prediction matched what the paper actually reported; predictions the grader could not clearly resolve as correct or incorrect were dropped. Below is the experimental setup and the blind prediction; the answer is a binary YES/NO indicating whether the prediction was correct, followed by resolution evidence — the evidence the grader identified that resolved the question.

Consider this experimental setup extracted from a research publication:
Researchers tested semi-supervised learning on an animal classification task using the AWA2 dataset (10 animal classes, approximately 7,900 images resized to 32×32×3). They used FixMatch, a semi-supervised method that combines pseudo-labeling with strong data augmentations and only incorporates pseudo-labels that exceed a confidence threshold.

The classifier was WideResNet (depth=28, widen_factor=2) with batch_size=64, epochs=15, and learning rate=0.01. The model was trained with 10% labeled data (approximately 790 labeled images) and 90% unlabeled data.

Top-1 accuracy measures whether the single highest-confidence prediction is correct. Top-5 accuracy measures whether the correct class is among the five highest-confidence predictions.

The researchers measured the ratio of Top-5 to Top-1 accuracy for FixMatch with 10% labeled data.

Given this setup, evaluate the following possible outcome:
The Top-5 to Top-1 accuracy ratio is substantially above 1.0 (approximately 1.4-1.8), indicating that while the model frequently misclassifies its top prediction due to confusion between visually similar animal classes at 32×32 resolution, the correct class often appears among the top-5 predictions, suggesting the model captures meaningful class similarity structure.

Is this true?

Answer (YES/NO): NO